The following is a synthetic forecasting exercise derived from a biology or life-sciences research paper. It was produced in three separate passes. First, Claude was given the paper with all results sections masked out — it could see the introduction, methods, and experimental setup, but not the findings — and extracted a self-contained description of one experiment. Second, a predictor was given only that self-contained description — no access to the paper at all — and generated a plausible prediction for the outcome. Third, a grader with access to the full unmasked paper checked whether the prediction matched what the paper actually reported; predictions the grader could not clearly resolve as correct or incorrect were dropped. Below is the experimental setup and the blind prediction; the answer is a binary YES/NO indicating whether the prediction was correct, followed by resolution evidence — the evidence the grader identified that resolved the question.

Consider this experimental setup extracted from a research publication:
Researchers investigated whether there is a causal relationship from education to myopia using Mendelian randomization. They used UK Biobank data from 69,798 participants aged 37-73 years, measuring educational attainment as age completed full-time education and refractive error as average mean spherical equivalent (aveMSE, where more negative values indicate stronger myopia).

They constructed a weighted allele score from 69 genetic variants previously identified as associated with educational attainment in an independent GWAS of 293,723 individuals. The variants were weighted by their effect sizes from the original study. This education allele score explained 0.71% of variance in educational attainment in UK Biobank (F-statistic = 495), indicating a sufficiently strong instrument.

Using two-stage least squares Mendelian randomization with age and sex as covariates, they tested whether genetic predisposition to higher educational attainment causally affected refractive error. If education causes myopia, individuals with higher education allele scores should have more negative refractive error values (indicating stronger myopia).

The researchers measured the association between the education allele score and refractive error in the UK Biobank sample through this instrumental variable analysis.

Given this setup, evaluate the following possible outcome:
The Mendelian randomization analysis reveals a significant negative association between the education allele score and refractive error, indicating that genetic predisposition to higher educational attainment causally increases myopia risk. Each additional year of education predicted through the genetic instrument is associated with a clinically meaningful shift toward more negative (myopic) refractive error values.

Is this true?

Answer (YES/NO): YES